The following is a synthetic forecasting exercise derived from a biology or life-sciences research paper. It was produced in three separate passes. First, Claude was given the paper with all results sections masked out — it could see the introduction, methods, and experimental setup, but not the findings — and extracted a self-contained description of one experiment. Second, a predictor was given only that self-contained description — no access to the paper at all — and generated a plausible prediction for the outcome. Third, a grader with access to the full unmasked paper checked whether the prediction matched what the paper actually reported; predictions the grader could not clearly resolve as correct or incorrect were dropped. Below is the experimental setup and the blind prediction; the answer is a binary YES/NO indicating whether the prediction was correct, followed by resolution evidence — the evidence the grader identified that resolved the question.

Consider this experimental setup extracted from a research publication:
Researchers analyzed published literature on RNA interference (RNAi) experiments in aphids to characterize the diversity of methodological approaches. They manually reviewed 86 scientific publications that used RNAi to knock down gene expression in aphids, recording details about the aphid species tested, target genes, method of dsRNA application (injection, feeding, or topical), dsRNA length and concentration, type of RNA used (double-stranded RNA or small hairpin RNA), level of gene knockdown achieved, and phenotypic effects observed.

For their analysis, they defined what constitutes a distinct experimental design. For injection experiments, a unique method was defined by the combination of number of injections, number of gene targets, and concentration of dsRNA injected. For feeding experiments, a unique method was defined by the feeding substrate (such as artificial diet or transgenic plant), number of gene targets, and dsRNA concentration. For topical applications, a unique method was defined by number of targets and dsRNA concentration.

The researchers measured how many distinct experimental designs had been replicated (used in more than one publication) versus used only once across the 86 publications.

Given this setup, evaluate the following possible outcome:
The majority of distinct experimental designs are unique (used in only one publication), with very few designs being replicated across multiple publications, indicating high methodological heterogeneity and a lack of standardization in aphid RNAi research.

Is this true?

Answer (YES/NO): NO